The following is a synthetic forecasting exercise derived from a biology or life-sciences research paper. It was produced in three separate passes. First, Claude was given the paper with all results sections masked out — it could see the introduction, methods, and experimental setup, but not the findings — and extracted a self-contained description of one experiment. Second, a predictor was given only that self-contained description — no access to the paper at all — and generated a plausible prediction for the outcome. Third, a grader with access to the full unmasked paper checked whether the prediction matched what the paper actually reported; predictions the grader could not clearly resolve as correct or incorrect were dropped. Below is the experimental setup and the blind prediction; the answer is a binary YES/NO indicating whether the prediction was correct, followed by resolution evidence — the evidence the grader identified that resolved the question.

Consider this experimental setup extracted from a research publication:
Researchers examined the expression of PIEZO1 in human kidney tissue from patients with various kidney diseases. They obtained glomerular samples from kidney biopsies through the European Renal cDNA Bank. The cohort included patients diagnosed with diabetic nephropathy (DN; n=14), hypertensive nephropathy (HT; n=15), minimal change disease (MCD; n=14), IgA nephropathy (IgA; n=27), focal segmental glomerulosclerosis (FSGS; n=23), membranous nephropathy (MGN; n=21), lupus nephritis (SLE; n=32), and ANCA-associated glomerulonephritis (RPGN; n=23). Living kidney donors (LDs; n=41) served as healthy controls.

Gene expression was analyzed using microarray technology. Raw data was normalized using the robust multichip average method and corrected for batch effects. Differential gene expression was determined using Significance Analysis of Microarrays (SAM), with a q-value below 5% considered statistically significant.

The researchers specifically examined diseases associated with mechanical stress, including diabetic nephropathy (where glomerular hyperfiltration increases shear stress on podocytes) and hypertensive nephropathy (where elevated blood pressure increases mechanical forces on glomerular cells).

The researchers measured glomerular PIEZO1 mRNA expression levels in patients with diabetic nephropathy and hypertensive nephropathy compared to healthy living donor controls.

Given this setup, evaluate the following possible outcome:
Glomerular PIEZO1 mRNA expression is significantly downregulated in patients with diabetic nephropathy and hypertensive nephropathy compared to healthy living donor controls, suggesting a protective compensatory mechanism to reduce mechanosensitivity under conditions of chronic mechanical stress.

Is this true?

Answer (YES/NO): NO